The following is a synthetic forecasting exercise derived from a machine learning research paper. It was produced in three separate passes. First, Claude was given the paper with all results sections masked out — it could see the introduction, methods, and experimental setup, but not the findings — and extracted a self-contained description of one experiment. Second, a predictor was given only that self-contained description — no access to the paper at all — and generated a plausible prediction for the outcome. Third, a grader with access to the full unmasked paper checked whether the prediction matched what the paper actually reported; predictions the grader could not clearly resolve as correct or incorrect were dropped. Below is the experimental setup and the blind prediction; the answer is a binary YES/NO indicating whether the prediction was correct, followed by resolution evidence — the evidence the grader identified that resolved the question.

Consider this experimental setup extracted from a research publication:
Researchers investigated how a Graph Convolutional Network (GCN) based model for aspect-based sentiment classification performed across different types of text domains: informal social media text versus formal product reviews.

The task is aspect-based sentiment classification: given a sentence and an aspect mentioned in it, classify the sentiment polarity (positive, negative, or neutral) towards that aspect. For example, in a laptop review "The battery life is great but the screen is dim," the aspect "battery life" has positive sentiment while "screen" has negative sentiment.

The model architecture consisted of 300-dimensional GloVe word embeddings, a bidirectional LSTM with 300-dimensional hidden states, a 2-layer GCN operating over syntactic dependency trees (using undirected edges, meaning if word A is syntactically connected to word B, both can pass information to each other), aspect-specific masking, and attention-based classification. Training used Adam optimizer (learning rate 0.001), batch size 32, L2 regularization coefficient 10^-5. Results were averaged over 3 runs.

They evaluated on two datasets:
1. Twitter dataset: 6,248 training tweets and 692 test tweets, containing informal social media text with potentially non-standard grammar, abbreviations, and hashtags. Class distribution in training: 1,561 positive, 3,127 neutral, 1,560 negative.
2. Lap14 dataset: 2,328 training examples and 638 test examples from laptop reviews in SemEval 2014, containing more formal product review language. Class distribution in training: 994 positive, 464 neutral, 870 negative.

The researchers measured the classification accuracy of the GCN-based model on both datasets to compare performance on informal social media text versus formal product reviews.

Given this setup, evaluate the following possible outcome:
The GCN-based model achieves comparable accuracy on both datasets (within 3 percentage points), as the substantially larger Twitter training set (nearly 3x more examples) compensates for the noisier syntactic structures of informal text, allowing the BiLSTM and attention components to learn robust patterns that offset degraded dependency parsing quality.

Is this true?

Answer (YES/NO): NO